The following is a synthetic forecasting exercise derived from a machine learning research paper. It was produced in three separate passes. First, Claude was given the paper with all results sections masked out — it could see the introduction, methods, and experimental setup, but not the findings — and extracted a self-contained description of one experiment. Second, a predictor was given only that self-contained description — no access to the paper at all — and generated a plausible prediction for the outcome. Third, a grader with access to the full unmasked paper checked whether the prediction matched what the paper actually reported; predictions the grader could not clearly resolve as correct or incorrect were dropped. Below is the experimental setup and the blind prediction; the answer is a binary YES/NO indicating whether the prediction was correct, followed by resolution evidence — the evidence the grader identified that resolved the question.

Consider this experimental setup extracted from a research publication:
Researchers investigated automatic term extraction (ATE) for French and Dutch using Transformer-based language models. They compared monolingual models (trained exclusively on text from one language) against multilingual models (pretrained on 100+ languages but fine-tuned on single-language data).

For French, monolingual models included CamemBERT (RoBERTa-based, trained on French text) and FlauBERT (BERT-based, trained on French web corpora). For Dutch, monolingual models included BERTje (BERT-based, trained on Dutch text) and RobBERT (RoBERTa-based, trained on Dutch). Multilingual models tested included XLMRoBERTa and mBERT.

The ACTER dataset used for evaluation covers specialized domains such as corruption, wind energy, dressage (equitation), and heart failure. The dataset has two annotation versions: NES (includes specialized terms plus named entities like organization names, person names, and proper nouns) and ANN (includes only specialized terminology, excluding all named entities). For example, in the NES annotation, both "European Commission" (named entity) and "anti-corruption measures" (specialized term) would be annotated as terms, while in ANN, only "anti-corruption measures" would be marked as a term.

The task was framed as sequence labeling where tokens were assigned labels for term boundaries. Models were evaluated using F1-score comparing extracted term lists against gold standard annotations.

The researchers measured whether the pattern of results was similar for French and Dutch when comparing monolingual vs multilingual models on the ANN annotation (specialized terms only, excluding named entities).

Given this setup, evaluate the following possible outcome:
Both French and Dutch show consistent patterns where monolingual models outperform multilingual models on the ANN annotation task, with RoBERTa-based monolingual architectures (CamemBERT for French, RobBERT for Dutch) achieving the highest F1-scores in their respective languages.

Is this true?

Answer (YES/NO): NO